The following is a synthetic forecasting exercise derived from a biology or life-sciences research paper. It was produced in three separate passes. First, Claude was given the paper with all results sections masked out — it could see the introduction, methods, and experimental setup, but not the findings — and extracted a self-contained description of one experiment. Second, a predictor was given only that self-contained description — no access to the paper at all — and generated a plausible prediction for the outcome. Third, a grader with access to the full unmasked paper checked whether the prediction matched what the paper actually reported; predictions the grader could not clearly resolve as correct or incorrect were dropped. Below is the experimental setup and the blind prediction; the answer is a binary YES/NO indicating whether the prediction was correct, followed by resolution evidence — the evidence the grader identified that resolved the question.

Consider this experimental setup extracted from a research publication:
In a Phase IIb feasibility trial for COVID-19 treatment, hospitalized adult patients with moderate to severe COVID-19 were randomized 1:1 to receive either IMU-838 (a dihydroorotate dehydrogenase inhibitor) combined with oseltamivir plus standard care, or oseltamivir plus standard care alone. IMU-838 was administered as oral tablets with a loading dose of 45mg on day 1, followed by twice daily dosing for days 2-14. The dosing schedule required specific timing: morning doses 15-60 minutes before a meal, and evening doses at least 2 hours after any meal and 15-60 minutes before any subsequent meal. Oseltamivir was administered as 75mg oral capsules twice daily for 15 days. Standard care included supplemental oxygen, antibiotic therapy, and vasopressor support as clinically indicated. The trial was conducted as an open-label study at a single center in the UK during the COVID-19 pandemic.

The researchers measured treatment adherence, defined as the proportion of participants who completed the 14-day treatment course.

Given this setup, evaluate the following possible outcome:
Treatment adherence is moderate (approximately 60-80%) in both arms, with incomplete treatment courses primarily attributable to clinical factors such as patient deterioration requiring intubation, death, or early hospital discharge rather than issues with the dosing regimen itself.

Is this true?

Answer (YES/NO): NO